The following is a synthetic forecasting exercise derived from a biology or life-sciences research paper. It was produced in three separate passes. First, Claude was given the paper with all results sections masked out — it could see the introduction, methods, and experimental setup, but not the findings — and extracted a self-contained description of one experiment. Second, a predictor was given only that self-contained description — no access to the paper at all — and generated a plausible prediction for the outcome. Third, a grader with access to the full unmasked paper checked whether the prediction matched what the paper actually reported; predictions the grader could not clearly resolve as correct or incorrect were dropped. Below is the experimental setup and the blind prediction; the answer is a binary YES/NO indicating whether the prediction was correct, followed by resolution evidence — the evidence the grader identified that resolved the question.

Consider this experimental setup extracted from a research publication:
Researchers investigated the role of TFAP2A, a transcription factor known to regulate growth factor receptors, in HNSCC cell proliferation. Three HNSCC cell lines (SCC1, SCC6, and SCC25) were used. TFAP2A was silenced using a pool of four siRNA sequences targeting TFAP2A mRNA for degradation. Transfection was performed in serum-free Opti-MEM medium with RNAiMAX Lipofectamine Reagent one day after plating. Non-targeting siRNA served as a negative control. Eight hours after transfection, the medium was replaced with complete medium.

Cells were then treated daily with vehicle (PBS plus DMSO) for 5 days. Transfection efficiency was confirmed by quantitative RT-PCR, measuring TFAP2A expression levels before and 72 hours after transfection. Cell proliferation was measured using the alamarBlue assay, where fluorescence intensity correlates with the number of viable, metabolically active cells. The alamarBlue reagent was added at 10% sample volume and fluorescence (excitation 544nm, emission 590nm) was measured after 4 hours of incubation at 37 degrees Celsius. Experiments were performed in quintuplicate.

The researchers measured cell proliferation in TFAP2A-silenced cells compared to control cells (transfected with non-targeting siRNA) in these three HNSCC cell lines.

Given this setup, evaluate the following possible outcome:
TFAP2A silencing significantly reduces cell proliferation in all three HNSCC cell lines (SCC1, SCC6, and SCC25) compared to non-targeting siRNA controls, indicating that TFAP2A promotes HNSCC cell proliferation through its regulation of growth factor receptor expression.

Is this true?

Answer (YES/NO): YES